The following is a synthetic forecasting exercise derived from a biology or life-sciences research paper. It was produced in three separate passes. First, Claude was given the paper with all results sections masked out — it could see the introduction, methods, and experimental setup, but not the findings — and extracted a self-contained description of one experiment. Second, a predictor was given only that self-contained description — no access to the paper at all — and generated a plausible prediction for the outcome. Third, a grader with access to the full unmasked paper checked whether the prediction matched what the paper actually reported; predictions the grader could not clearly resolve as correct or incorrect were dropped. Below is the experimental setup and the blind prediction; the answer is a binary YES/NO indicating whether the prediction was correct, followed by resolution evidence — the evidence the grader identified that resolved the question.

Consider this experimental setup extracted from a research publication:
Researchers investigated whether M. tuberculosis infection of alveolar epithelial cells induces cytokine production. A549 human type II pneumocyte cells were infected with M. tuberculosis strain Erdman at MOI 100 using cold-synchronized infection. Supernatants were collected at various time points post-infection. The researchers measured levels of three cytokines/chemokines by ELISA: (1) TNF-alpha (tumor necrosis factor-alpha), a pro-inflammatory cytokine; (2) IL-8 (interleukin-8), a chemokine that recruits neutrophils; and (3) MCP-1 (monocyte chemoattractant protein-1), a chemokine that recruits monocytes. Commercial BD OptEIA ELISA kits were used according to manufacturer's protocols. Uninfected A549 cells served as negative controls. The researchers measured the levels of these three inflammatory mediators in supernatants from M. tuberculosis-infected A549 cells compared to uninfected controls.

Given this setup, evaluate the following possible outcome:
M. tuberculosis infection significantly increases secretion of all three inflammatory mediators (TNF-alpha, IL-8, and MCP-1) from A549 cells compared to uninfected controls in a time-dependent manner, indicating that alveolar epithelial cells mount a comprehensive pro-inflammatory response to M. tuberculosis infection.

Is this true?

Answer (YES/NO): NO